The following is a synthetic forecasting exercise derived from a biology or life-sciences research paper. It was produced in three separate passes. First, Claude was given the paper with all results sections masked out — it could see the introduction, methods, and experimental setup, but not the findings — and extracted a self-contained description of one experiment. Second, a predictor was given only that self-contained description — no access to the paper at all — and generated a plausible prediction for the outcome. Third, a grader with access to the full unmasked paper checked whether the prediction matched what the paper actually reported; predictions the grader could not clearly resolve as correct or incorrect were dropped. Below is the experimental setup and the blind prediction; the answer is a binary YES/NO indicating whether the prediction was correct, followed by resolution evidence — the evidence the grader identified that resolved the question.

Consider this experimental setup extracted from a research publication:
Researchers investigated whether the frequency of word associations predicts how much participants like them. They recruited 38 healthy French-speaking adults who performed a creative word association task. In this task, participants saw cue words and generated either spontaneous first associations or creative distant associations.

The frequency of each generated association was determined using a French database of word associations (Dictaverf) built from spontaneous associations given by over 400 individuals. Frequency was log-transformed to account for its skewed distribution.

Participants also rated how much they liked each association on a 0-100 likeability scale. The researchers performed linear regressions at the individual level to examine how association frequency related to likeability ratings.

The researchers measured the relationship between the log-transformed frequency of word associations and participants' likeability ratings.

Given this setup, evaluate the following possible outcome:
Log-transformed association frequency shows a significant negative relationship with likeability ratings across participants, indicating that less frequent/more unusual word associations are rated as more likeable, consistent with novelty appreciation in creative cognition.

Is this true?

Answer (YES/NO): NO